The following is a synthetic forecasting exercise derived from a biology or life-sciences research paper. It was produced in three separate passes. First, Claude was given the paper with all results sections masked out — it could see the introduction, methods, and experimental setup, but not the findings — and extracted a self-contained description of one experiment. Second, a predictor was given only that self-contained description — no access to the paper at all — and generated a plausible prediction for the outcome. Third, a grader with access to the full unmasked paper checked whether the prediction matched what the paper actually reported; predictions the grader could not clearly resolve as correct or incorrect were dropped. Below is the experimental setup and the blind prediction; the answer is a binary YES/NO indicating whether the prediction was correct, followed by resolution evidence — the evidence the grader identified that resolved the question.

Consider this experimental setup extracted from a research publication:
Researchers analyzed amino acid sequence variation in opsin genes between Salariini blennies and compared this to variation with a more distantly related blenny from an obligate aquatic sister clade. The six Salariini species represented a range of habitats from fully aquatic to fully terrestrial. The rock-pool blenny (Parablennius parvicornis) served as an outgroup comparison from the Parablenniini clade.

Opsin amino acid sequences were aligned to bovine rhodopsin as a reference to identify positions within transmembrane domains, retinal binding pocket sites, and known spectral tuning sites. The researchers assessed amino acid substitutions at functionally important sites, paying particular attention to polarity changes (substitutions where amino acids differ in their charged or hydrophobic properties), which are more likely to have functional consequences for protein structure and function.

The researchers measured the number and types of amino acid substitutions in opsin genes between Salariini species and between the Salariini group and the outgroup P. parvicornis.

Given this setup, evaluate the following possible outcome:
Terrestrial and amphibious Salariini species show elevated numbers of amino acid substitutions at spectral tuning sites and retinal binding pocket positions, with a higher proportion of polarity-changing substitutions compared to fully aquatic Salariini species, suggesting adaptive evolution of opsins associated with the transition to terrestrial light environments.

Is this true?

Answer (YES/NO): NO